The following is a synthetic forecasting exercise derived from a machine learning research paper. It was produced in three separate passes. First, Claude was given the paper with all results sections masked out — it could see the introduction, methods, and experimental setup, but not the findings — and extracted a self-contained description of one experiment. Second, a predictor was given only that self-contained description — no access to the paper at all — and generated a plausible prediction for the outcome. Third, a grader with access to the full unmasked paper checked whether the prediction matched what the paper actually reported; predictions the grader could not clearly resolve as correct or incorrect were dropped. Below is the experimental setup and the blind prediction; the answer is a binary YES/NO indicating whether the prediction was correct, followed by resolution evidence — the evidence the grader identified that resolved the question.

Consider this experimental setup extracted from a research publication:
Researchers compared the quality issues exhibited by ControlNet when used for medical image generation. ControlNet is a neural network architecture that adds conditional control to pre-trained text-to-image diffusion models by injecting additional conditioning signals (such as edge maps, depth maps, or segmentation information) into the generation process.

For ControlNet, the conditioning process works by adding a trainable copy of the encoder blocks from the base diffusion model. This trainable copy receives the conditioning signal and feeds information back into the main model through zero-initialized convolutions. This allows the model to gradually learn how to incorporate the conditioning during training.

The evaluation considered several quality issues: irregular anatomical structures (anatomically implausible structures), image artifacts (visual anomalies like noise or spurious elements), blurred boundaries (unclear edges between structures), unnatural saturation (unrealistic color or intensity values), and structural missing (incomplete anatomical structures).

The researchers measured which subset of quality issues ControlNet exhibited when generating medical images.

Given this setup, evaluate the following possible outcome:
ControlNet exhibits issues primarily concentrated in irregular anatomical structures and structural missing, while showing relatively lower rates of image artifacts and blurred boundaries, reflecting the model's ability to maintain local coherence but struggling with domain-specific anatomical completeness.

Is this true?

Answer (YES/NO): NO